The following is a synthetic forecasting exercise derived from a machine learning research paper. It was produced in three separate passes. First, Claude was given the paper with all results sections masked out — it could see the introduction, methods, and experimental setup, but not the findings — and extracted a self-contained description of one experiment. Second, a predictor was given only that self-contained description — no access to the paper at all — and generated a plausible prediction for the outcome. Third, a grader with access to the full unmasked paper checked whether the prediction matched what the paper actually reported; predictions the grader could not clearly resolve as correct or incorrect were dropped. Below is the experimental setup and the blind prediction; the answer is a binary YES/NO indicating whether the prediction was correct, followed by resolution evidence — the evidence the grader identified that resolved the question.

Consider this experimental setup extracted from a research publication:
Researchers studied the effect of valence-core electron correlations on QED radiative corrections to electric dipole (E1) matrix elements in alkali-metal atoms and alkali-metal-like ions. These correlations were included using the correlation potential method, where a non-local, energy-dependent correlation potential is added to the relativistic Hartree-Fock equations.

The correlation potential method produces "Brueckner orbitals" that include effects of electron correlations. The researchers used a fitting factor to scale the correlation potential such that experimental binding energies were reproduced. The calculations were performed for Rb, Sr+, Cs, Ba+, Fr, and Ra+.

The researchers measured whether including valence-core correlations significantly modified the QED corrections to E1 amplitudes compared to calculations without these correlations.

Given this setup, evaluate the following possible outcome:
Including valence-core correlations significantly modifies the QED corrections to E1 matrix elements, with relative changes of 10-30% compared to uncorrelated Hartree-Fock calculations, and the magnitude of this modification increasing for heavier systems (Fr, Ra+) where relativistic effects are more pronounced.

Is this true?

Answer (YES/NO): NO